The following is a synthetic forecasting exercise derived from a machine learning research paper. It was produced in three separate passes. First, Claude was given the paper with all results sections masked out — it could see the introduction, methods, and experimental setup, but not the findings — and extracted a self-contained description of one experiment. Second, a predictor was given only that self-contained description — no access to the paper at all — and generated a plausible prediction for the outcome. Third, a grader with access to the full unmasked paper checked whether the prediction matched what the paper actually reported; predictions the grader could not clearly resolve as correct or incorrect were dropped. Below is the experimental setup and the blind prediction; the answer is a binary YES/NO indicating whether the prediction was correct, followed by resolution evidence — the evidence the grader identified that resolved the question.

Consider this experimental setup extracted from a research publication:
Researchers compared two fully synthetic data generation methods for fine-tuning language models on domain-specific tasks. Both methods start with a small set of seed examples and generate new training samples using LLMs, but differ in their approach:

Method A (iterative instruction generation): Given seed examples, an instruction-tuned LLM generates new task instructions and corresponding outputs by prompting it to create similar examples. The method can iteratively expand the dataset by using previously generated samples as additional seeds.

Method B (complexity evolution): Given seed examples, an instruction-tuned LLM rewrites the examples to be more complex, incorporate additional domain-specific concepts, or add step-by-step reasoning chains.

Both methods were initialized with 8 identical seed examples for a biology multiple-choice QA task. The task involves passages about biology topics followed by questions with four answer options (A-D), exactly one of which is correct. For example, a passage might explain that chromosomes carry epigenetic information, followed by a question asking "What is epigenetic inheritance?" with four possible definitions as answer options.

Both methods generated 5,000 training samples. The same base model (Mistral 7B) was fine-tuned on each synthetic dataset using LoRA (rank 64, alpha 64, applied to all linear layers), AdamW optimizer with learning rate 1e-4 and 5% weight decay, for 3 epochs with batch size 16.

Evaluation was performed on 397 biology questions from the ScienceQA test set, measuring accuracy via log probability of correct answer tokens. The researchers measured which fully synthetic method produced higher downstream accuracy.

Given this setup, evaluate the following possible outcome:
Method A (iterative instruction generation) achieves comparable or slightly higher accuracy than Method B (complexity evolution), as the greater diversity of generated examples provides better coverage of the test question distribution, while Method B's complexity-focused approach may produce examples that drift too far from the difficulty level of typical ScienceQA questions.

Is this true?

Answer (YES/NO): NO